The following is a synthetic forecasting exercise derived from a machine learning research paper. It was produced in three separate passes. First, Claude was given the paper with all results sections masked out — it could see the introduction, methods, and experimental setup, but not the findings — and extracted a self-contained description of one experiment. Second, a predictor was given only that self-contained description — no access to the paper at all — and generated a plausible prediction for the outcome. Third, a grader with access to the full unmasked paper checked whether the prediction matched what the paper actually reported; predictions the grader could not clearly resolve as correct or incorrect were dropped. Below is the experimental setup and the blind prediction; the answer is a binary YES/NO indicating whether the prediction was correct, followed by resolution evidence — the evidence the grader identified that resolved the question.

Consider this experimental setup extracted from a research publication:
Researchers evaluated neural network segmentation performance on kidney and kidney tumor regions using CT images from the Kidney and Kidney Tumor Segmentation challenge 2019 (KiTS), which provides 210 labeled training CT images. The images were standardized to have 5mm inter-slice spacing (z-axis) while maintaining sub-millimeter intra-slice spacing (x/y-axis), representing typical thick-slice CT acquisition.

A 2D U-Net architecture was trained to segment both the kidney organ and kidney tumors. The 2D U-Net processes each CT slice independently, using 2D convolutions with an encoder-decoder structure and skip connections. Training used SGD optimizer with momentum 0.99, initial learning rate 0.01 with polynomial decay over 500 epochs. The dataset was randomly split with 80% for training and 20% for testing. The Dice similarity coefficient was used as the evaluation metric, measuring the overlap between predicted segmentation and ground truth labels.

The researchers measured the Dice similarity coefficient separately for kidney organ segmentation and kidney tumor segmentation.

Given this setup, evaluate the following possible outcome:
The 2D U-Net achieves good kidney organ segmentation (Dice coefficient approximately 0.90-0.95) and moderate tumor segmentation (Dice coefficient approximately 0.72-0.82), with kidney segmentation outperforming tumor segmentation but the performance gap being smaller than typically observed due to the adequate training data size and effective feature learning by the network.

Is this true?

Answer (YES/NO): NO